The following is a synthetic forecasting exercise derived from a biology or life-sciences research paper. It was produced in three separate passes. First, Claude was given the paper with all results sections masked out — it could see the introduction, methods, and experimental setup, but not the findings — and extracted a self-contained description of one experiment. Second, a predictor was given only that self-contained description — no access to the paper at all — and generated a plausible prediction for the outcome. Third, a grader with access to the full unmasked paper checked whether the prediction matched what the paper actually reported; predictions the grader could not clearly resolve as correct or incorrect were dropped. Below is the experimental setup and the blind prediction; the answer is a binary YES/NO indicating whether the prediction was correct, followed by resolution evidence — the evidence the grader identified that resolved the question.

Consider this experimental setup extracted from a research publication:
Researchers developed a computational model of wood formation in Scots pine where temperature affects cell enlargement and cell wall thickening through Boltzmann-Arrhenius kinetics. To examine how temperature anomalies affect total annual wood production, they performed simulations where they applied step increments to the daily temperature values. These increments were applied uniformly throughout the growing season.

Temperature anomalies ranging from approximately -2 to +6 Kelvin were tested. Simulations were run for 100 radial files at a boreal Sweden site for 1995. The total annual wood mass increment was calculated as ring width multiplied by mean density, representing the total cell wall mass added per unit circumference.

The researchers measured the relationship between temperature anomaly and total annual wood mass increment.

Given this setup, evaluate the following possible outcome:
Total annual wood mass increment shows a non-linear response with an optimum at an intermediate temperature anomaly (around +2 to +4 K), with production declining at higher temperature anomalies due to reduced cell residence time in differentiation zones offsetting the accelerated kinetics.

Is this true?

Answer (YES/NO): NO